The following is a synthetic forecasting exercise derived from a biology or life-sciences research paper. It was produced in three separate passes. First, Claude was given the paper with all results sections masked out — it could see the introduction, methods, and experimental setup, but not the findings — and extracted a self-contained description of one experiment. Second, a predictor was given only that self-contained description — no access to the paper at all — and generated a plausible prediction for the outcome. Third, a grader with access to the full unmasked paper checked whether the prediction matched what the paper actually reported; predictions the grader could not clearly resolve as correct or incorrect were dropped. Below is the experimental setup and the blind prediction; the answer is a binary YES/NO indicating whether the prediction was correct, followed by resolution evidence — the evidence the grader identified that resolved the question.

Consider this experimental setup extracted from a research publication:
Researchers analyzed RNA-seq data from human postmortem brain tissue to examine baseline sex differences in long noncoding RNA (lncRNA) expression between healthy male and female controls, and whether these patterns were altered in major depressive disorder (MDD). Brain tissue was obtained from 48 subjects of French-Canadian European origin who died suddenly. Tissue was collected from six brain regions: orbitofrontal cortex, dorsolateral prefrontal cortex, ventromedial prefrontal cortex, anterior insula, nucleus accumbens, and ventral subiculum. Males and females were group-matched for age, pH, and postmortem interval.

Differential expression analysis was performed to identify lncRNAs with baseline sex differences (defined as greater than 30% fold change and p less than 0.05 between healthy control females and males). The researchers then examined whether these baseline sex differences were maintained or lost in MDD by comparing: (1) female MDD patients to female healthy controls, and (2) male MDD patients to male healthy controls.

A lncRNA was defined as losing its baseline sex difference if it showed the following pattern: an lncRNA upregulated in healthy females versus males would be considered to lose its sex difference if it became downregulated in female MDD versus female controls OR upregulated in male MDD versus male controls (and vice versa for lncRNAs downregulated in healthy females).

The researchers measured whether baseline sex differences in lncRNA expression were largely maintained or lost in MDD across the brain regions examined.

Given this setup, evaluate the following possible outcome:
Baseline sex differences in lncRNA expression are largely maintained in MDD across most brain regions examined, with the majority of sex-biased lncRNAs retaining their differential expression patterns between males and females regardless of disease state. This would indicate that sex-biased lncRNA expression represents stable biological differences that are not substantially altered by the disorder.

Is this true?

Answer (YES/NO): NO